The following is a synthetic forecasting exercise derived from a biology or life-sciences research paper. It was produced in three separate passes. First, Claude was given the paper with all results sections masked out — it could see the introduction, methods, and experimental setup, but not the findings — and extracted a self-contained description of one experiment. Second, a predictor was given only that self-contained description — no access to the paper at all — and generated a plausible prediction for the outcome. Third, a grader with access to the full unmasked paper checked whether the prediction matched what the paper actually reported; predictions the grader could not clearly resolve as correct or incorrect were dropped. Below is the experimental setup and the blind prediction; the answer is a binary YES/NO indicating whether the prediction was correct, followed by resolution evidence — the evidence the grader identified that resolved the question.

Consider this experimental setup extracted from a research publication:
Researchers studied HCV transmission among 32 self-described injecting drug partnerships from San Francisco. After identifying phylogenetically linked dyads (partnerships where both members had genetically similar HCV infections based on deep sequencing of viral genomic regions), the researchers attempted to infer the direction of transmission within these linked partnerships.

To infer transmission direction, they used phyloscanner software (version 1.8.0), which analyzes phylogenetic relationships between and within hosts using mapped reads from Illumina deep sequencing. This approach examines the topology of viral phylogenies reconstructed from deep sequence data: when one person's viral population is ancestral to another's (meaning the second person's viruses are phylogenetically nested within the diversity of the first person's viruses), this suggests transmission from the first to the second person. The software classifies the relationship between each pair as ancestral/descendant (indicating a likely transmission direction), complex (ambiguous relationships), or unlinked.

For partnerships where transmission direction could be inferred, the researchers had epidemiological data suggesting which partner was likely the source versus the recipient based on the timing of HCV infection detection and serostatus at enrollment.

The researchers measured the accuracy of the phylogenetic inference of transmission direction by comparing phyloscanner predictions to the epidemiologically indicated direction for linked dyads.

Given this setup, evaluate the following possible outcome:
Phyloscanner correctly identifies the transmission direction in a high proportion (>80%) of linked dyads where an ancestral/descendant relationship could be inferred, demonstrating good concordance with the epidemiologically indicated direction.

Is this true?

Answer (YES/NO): NO